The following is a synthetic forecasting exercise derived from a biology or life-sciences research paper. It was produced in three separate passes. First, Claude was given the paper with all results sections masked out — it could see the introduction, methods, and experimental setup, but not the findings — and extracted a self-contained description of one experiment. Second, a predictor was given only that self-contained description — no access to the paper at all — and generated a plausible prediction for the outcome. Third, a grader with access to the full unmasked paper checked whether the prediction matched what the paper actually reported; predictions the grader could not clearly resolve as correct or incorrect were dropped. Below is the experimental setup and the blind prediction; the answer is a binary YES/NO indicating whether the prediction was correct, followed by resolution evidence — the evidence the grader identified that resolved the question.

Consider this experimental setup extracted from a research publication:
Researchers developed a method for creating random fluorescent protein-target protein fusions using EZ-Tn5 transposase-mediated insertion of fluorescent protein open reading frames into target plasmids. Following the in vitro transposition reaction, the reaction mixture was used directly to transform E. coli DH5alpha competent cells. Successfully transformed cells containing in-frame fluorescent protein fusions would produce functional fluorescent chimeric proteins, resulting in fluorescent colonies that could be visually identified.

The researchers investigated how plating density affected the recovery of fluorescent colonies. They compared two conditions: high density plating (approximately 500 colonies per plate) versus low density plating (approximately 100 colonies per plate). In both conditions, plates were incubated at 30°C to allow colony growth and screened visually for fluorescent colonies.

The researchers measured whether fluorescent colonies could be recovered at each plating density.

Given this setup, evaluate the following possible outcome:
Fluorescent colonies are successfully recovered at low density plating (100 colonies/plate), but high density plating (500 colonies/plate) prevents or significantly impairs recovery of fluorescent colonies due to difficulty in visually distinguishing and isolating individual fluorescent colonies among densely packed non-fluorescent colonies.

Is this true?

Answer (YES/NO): NO